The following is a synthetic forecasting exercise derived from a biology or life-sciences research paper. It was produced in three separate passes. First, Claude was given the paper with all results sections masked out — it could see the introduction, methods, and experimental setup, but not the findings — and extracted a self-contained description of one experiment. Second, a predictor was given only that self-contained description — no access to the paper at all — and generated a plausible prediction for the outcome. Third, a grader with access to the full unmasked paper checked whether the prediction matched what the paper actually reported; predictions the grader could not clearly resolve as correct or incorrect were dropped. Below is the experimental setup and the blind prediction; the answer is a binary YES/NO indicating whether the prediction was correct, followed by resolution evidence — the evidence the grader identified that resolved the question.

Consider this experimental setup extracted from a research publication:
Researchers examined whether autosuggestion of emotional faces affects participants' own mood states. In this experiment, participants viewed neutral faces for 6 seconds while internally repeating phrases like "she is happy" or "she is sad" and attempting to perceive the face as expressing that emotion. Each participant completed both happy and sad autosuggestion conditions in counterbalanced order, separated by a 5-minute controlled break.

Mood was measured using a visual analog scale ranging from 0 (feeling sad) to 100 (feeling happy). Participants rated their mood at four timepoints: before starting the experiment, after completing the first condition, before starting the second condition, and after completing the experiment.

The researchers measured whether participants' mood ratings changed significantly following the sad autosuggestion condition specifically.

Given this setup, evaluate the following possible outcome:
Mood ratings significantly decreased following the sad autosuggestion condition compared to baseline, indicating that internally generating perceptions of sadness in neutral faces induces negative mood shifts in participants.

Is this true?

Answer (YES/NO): NO